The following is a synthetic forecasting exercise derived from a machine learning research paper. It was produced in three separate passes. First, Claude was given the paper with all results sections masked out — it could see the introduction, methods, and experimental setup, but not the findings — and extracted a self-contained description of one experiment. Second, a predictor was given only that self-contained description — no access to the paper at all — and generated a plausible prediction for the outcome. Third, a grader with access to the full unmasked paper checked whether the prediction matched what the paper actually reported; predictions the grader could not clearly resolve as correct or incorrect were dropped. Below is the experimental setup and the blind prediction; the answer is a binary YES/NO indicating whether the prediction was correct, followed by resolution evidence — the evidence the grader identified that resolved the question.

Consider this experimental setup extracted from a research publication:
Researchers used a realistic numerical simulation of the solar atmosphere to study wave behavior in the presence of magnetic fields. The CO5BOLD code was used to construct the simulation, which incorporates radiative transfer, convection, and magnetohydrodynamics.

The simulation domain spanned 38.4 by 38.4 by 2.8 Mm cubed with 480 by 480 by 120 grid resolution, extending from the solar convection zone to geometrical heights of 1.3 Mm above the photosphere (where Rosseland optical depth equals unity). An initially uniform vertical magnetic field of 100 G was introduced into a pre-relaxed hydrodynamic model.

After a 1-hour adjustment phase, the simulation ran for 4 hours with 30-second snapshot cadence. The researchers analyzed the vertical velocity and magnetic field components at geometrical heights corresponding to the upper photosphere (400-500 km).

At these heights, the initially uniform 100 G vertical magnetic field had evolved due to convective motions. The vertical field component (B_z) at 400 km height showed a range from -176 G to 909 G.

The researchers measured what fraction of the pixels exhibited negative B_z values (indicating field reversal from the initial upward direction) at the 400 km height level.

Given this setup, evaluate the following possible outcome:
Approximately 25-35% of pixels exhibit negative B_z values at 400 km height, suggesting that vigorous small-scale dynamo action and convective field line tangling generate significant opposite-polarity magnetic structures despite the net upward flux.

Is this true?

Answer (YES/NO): NO